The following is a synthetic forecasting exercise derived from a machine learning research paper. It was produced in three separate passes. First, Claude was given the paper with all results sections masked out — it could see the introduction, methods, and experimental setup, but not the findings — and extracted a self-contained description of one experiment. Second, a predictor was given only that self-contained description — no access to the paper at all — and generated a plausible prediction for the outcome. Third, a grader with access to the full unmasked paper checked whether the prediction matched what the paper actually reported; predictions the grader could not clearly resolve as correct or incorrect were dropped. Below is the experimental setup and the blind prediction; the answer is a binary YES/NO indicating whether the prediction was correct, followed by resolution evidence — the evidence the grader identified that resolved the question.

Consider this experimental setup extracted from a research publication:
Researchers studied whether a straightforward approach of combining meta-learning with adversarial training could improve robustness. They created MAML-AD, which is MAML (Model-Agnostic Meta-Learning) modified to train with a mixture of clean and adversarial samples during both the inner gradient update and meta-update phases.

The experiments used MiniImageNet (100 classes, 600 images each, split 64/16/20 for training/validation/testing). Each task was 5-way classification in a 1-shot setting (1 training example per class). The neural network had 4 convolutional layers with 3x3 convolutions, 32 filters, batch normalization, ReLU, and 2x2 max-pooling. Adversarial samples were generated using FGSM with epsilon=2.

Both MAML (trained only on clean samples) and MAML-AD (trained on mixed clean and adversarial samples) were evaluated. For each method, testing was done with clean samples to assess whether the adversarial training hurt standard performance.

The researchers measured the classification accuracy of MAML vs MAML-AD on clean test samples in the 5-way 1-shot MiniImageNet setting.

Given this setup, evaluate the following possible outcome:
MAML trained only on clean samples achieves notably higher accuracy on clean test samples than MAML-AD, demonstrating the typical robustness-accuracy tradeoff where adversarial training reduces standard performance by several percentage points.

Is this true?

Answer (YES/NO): YES